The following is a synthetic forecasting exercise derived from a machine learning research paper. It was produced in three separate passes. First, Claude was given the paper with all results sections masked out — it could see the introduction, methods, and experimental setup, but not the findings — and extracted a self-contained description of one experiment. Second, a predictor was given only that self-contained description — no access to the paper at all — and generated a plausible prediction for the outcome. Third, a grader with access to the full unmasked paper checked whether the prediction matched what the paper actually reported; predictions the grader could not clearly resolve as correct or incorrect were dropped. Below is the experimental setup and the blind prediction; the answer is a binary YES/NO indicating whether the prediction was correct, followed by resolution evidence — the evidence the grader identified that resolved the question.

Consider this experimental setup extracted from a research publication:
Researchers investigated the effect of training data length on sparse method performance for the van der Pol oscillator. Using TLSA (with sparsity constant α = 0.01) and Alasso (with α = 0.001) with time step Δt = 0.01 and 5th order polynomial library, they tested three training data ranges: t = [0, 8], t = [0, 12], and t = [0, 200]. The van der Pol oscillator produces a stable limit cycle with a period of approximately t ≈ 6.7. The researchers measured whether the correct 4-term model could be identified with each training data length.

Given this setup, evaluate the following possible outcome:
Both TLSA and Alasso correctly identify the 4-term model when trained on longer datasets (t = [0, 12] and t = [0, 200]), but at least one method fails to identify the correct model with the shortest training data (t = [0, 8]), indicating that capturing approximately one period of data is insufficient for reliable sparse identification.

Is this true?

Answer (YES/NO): NO